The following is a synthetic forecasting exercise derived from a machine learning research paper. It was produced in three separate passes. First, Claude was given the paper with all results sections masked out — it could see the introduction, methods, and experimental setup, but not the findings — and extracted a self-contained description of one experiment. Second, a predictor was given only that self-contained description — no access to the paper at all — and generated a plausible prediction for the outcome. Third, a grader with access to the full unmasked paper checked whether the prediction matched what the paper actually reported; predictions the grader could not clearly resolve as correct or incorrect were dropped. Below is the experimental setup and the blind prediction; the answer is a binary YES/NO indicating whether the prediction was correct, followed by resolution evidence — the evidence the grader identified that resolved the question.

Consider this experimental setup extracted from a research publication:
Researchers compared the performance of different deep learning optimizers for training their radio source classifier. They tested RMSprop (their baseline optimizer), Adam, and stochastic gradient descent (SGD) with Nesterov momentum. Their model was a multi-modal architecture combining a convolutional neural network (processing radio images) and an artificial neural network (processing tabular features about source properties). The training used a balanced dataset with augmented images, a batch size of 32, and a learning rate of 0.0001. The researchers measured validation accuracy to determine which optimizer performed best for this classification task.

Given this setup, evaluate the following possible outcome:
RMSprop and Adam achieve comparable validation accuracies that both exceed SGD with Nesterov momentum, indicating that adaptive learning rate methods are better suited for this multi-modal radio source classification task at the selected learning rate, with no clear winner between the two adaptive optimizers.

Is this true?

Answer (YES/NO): NO